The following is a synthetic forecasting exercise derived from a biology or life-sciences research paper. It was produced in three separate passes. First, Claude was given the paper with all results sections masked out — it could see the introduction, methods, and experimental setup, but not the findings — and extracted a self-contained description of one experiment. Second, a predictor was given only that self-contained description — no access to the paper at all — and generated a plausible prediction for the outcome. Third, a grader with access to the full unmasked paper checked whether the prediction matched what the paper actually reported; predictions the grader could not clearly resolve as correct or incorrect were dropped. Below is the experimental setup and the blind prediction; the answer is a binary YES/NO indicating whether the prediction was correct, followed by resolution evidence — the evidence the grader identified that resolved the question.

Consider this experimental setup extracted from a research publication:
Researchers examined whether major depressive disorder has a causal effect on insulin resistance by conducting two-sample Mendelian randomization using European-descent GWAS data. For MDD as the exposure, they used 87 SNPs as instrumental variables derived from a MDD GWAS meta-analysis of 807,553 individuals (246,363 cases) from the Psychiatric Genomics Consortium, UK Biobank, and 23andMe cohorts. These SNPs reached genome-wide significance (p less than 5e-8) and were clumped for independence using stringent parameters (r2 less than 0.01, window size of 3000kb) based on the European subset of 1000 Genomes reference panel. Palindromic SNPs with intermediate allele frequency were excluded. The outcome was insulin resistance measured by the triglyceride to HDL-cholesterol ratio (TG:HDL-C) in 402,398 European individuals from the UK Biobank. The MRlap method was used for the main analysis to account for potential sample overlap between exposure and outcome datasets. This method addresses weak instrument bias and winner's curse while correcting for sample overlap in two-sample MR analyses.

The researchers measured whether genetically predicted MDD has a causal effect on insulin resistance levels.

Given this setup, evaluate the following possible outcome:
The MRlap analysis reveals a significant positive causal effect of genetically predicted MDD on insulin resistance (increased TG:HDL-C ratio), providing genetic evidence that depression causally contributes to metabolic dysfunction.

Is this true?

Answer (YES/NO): YES